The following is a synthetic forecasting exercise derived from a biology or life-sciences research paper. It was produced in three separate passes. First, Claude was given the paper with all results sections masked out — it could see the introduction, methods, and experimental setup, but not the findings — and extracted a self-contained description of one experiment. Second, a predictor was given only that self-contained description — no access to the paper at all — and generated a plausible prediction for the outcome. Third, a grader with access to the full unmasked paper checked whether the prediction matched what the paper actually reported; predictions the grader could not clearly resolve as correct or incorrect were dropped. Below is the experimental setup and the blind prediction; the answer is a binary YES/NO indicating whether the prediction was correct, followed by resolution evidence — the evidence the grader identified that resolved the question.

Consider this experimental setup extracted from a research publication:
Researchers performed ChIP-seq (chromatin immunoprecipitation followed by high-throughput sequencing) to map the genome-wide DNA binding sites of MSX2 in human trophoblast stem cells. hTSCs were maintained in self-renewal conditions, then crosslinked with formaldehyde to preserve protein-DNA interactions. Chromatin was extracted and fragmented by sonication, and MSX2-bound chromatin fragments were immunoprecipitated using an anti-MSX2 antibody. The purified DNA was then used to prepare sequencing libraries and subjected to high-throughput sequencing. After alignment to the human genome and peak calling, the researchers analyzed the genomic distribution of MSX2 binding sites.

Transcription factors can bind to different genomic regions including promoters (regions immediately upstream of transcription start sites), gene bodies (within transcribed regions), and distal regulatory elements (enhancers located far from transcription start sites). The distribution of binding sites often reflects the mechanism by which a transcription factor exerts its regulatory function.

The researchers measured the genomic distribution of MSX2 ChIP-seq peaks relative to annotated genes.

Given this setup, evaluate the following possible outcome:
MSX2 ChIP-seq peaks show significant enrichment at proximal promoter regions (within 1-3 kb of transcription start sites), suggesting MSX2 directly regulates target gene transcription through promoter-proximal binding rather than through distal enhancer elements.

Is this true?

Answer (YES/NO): NO